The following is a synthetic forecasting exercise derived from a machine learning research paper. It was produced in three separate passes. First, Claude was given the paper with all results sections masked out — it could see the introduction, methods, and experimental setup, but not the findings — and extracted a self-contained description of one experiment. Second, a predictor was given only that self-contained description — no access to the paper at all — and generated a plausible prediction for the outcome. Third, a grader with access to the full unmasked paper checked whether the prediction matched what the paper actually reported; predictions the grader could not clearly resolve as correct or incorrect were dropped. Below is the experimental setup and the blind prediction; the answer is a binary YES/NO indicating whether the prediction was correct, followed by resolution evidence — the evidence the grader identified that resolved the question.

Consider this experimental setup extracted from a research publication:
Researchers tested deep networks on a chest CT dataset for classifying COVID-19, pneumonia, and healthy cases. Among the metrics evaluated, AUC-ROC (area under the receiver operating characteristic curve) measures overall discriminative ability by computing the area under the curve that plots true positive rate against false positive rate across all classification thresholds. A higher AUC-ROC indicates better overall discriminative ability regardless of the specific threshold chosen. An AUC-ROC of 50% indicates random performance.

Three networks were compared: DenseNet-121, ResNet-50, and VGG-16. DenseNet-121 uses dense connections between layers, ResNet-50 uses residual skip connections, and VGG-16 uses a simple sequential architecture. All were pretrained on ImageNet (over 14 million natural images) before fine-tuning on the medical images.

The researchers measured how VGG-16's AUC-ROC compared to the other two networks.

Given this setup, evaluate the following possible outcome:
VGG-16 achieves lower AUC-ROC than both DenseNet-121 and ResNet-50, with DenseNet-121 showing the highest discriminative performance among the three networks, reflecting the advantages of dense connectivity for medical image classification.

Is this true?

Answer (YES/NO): YES